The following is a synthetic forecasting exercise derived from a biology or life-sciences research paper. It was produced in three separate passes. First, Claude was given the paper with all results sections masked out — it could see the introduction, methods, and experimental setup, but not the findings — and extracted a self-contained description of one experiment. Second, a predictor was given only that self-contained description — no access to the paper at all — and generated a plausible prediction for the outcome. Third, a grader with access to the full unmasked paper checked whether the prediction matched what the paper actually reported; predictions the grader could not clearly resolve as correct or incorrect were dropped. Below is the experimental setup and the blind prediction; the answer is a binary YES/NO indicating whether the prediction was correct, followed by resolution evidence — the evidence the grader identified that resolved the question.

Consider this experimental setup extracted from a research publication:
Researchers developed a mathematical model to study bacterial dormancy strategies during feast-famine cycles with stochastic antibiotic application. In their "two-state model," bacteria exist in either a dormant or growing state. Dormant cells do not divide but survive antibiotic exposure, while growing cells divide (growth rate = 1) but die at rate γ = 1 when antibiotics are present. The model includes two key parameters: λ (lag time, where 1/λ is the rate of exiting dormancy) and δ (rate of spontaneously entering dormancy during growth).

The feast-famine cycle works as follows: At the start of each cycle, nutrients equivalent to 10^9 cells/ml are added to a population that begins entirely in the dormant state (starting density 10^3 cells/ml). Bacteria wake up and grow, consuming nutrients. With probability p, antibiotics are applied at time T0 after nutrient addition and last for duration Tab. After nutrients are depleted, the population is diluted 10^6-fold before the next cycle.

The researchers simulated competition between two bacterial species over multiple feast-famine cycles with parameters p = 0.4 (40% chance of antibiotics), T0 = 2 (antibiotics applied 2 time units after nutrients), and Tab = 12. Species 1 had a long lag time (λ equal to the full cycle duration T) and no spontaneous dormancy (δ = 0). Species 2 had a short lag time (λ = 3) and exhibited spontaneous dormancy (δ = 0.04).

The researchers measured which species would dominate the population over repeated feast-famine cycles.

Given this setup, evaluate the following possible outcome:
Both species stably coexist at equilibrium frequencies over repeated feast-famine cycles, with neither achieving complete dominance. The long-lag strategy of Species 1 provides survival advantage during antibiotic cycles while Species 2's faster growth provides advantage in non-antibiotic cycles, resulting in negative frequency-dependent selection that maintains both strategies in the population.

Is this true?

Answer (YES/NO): NO